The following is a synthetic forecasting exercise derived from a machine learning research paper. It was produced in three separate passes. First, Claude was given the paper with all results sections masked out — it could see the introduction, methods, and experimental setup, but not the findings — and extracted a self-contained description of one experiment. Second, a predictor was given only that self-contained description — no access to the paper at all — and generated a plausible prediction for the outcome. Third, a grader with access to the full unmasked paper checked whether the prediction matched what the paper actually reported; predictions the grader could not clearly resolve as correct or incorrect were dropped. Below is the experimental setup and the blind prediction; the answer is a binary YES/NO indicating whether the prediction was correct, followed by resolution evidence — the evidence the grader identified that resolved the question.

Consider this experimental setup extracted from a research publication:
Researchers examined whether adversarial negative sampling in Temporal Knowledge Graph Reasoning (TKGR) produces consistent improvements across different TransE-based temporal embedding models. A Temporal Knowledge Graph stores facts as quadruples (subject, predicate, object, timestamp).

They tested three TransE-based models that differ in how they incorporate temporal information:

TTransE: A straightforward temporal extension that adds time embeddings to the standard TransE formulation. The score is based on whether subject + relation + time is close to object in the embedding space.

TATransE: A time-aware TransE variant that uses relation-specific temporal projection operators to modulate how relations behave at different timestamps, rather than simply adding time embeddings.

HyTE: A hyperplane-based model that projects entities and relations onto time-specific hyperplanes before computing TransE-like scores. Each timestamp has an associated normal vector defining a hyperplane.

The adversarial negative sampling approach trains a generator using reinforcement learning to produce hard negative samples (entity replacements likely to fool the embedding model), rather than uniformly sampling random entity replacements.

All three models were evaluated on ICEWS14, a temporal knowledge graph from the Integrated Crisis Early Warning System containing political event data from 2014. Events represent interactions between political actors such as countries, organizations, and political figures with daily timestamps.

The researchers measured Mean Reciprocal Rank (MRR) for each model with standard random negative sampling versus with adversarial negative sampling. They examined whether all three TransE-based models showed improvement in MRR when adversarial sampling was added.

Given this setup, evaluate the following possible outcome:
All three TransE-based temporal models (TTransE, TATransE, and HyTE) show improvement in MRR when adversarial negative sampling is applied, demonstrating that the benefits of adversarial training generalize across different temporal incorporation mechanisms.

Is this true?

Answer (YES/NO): NO